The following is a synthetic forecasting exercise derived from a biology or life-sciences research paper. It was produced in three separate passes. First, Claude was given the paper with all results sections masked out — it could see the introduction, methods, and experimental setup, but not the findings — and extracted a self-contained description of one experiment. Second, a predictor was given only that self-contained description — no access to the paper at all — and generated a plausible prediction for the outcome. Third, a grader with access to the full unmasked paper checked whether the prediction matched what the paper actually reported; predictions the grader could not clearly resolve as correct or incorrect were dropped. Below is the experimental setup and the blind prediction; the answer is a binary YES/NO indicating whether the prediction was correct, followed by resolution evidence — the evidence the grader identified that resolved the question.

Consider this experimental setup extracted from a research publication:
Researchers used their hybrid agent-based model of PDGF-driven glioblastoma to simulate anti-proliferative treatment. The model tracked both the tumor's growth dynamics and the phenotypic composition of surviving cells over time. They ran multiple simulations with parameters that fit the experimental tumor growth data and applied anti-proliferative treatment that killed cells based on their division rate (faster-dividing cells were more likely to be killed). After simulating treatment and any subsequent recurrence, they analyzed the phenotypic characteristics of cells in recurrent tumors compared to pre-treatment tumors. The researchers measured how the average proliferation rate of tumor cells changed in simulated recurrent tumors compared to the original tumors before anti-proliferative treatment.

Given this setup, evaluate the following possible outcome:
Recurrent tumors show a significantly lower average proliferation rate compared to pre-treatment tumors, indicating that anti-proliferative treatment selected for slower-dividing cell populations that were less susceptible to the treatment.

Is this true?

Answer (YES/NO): YES